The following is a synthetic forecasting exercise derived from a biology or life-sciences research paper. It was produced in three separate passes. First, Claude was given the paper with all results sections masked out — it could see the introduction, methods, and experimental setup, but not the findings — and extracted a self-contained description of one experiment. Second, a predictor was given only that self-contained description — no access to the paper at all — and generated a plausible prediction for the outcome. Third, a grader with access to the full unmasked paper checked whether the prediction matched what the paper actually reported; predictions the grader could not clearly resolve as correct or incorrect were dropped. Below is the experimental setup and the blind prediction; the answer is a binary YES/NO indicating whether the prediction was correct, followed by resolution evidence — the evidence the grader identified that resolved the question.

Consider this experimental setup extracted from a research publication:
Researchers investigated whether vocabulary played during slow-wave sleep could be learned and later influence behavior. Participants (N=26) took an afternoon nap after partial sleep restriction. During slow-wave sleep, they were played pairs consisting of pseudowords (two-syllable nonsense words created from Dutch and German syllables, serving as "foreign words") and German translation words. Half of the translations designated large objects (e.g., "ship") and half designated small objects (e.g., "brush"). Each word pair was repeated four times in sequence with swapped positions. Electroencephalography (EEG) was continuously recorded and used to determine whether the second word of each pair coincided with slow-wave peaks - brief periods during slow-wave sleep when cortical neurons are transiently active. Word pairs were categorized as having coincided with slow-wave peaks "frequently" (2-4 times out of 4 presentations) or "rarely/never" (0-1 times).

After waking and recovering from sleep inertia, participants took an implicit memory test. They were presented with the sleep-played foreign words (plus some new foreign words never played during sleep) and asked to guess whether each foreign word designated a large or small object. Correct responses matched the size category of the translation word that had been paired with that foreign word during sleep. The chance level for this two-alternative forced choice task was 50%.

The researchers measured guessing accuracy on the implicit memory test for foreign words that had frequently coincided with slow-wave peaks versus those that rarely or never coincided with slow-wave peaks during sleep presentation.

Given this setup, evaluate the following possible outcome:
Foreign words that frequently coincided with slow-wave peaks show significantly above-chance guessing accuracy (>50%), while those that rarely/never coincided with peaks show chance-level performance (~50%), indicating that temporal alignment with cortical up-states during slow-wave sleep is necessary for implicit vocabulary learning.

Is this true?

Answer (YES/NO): YES